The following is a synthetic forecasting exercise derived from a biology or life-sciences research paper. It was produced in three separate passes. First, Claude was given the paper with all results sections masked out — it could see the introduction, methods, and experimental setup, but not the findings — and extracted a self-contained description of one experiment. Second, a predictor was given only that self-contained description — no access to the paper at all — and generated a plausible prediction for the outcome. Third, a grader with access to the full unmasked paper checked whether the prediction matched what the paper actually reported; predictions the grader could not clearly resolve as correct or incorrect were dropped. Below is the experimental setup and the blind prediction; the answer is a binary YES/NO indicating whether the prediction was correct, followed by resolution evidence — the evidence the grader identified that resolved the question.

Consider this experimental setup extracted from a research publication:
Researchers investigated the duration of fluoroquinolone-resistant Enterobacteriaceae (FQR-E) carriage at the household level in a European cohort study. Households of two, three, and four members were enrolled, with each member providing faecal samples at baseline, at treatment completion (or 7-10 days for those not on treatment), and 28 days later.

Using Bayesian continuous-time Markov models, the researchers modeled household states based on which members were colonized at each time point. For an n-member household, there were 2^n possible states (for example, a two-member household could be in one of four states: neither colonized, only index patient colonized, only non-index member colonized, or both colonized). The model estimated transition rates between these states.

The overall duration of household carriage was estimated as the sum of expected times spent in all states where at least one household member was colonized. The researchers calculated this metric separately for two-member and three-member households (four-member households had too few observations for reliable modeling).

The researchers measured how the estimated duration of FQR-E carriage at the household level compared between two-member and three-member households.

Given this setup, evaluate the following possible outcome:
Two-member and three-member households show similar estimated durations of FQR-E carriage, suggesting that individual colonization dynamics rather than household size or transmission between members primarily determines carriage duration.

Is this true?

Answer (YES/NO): NO